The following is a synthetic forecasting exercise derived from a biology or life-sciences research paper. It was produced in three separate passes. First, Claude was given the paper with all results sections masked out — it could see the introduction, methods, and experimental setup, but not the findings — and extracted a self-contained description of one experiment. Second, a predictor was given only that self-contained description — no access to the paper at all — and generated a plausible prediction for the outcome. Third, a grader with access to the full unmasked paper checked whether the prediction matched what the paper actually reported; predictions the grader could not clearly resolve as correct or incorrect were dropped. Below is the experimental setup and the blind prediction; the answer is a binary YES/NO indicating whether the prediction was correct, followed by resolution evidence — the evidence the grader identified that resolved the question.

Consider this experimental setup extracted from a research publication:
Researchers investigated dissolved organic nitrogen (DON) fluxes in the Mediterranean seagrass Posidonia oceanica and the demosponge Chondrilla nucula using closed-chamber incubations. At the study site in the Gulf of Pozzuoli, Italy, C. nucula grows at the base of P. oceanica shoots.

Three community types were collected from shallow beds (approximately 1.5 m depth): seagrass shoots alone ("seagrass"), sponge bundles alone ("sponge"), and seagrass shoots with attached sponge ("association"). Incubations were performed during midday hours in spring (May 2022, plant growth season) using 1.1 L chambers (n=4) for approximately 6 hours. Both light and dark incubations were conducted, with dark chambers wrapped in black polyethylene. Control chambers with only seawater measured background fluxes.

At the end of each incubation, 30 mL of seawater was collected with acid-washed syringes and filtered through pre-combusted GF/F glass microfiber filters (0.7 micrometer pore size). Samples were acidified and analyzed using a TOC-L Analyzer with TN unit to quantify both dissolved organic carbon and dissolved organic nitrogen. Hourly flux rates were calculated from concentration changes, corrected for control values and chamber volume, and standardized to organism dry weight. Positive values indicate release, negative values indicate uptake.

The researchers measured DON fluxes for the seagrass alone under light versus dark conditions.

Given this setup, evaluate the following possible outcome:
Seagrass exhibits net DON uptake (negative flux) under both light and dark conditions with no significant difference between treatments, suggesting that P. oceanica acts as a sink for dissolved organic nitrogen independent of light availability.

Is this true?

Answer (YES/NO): NO